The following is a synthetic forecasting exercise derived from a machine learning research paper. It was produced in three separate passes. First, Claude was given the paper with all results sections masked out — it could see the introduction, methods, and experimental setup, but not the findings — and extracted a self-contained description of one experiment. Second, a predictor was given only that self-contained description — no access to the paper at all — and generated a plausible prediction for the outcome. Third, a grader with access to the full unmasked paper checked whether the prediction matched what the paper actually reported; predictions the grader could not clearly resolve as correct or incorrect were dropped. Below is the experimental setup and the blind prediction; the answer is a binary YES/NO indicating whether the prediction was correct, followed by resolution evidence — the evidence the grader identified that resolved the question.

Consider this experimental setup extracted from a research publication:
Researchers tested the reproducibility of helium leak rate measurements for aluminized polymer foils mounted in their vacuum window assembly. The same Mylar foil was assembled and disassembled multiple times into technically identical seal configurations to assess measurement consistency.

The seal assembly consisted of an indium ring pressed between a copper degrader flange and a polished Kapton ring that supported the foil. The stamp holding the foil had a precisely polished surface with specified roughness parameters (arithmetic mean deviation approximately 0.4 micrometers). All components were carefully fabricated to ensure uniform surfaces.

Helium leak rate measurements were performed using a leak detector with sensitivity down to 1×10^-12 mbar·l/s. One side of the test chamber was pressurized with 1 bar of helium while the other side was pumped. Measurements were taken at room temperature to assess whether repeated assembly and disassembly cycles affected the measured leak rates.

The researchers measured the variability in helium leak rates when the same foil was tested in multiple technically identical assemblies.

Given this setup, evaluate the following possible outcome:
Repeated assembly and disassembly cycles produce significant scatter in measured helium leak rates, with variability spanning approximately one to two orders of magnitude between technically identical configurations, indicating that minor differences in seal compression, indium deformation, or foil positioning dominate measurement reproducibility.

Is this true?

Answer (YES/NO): NO